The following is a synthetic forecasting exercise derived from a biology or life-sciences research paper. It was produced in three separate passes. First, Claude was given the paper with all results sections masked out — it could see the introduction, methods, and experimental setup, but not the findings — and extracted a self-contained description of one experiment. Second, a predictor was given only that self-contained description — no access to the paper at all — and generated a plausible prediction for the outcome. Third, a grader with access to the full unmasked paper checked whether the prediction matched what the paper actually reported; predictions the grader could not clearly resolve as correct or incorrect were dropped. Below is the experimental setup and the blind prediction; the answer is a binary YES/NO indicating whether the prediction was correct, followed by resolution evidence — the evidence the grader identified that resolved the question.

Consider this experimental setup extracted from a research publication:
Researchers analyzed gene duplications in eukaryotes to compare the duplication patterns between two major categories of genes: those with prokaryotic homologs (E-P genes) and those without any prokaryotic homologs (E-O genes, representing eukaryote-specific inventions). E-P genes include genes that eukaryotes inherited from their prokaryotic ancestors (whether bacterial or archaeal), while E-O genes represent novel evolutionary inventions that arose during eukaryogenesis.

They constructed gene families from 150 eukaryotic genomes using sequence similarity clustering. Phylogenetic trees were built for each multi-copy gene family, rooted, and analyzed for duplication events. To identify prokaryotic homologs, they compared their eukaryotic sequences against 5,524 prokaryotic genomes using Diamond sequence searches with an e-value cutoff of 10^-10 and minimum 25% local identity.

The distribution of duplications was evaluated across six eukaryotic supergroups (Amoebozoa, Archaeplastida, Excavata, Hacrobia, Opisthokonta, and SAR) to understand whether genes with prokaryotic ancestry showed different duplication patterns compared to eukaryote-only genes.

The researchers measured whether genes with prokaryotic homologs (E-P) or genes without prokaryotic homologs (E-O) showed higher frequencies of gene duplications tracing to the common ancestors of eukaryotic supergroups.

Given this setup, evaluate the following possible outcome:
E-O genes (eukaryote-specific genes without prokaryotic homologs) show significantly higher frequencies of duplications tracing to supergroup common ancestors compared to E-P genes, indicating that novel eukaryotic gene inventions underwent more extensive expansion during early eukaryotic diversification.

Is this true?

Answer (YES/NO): NO